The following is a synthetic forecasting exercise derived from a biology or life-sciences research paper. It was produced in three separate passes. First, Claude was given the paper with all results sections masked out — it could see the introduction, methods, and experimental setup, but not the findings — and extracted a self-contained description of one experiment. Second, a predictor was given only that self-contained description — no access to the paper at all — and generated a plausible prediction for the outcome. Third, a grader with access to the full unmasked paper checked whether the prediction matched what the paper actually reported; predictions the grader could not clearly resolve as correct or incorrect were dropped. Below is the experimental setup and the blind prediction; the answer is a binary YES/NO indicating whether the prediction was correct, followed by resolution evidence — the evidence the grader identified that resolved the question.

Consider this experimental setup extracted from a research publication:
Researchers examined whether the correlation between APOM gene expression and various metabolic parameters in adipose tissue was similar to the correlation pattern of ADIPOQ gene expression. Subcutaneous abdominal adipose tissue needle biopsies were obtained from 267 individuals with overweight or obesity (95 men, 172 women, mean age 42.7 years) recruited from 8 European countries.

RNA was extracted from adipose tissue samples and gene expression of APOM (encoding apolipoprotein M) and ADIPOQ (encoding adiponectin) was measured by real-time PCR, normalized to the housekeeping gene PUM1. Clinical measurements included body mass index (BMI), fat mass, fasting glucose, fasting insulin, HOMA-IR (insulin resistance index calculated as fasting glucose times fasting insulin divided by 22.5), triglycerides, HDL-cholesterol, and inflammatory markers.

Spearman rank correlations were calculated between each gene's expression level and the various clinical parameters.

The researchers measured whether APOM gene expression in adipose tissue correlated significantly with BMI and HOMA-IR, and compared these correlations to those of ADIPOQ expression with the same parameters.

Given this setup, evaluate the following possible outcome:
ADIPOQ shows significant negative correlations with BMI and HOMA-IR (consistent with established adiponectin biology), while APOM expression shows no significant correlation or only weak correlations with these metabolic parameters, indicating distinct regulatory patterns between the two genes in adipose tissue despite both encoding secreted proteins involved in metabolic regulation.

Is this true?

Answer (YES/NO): NO